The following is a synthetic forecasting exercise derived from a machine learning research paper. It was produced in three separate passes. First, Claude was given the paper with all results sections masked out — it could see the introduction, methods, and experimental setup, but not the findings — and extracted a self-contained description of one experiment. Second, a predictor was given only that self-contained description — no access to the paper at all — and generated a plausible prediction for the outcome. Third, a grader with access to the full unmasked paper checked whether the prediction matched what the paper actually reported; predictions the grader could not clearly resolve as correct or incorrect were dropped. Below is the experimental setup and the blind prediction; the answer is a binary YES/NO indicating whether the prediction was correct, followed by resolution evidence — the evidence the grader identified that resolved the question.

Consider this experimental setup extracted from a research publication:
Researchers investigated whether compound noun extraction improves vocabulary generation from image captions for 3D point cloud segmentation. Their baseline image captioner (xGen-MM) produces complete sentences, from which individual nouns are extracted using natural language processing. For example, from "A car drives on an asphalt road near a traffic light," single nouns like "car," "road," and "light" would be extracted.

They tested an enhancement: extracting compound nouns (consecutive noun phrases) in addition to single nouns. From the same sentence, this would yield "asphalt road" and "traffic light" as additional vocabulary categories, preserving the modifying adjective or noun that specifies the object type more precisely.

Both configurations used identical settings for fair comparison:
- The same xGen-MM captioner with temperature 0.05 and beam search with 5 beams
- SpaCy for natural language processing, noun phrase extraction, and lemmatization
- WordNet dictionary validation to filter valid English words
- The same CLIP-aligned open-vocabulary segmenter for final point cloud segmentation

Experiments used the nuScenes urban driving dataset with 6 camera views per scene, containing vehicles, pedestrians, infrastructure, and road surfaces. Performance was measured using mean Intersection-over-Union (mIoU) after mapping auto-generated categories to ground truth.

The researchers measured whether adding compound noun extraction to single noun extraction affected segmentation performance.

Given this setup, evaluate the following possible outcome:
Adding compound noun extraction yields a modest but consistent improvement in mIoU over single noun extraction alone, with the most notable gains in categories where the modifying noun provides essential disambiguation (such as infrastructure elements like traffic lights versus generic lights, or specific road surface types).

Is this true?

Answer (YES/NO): YES